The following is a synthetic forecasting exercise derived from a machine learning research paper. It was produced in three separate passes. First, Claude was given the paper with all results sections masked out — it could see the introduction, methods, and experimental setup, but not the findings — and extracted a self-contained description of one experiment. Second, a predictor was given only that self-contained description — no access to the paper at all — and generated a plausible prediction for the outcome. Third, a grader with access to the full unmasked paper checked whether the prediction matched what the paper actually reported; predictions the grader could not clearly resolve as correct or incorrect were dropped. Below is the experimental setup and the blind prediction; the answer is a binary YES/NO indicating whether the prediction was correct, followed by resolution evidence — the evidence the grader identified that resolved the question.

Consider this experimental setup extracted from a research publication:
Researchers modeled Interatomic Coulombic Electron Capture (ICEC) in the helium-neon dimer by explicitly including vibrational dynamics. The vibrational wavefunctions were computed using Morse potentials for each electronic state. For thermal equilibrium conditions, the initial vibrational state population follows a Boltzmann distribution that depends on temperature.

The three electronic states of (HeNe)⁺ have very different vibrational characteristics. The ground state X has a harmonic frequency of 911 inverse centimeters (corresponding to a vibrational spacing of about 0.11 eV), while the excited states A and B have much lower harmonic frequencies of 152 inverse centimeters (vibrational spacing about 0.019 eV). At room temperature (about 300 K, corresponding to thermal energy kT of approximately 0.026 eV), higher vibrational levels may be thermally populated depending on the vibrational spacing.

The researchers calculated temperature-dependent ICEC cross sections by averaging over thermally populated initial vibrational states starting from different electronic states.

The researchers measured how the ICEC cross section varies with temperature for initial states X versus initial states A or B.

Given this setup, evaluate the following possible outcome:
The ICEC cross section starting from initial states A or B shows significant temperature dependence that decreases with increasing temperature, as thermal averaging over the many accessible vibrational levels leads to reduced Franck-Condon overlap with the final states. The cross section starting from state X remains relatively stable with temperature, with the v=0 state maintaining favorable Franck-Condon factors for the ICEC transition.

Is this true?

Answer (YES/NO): NO